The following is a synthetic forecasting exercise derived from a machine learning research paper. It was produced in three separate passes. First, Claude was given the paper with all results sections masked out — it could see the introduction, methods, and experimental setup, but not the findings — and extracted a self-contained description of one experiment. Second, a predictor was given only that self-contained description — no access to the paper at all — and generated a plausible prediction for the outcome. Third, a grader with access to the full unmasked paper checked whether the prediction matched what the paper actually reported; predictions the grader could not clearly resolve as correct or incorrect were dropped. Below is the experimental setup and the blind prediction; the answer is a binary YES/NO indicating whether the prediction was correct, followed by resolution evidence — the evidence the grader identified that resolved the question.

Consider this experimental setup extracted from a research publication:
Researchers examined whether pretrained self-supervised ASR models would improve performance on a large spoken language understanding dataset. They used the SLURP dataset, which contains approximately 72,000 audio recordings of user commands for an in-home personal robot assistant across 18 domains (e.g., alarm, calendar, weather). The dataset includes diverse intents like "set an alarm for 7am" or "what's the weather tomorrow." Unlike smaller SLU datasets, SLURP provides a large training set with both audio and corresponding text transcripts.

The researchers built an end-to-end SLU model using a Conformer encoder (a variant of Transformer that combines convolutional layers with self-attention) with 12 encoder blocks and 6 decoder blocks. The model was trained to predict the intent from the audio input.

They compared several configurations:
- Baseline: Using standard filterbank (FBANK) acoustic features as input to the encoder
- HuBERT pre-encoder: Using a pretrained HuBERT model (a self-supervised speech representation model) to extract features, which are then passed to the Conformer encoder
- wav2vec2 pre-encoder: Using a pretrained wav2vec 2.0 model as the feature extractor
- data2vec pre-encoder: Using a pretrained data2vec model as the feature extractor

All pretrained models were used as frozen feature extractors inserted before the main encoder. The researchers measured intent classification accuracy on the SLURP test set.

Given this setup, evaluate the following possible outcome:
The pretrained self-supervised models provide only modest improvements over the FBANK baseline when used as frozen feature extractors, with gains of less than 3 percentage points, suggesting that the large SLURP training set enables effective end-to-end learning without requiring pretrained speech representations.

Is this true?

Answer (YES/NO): NO